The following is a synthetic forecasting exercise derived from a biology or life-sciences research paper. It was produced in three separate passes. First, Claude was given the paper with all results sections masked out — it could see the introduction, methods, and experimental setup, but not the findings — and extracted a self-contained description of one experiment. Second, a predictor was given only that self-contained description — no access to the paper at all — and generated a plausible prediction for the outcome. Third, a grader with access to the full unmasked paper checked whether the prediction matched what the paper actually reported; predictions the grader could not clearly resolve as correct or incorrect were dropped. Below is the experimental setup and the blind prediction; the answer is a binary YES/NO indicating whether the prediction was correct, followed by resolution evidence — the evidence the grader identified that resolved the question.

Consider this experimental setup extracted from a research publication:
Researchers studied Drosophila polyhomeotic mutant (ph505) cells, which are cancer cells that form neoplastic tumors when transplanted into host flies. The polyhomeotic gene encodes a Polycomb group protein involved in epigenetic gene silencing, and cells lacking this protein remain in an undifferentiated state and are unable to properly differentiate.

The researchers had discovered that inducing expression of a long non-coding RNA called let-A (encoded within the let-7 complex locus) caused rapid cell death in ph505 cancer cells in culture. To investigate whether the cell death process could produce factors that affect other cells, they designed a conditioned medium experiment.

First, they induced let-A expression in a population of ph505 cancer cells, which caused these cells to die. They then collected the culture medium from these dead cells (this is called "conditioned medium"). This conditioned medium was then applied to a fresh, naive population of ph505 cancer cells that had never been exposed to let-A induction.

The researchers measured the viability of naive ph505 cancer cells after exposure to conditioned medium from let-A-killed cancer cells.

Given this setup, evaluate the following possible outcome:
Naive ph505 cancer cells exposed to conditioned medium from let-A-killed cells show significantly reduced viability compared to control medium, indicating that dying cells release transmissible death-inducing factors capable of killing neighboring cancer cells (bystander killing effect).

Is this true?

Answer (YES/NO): YES